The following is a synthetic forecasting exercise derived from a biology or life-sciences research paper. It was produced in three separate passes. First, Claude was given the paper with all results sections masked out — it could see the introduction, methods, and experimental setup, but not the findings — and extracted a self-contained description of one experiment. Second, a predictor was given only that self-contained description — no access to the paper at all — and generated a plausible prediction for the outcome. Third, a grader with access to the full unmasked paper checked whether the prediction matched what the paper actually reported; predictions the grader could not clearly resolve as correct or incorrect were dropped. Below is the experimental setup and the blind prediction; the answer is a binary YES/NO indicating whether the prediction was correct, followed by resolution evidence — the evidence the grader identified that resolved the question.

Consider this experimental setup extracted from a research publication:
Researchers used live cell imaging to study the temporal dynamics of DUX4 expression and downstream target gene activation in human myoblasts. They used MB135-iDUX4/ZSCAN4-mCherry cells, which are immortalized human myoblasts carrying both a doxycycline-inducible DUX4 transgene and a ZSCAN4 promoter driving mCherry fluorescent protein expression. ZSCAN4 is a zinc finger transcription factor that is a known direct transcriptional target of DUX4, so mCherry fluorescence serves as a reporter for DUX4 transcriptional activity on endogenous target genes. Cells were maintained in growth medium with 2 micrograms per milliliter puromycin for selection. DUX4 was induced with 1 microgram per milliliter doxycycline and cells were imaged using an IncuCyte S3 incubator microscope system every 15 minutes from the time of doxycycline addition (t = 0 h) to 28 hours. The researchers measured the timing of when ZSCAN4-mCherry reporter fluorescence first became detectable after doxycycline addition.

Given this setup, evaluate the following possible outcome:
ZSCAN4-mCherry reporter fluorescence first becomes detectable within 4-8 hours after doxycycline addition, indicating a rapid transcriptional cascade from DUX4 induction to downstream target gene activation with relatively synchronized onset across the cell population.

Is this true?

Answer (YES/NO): NO